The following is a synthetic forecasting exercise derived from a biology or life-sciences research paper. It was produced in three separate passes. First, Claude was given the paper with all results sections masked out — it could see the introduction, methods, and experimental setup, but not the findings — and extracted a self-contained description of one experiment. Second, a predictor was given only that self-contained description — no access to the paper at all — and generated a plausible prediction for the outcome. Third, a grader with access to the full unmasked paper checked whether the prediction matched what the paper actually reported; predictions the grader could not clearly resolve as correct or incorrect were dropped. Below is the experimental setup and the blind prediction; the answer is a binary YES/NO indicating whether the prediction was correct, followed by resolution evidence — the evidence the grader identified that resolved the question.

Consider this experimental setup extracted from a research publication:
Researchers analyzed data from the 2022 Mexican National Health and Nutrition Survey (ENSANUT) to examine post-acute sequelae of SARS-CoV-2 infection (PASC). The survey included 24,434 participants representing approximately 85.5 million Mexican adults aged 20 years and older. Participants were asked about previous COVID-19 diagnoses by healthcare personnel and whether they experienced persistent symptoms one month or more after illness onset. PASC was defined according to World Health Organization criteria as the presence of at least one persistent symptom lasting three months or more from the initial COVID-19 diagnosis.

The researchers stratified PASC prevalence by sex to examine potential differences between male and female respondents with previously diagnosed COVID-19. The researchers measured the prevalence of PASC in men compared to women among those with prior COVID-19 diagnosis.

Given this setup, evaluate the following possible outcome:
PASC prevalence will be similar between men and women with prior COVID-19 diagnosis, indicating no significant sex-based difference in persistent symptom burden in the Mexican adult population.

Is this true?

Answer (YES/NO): NO